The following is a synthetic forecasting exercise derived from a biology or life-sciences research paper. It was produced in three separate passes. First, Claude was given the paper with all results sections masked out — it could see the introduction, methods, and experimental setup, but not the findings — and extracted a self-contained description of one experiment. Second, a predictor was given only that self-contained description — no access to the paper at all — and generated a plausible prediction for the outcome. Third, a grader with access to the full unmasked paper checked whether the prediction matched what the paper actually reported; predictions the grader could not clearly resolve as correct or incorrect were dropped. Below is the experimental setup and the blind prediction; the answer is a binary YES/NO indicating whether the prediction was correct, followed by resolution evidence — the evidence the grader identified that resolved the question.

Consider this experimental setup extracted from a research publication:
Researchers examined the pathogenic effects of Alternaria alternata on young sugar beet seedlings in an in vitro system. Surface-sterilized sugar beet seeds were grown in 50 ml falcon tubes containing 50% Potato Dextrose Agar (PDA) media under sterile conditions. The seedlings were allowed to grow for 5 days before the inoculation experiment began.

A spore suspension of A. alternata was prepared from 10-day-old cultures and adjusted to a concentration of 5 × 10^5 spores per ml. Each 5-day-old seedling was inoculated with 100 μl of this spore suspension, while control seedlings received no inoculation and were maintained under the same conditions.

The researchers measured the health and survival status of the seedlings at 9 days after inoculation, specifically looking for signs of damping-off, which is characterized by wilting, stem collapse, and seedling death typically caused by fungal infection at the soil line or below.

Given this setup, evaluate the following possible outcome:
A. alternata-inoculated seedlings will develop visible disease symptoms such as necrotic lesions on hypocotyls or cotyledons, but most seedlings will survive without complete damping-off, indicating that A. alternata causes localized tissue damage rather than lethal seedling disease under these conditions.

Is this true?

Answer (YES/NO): NO